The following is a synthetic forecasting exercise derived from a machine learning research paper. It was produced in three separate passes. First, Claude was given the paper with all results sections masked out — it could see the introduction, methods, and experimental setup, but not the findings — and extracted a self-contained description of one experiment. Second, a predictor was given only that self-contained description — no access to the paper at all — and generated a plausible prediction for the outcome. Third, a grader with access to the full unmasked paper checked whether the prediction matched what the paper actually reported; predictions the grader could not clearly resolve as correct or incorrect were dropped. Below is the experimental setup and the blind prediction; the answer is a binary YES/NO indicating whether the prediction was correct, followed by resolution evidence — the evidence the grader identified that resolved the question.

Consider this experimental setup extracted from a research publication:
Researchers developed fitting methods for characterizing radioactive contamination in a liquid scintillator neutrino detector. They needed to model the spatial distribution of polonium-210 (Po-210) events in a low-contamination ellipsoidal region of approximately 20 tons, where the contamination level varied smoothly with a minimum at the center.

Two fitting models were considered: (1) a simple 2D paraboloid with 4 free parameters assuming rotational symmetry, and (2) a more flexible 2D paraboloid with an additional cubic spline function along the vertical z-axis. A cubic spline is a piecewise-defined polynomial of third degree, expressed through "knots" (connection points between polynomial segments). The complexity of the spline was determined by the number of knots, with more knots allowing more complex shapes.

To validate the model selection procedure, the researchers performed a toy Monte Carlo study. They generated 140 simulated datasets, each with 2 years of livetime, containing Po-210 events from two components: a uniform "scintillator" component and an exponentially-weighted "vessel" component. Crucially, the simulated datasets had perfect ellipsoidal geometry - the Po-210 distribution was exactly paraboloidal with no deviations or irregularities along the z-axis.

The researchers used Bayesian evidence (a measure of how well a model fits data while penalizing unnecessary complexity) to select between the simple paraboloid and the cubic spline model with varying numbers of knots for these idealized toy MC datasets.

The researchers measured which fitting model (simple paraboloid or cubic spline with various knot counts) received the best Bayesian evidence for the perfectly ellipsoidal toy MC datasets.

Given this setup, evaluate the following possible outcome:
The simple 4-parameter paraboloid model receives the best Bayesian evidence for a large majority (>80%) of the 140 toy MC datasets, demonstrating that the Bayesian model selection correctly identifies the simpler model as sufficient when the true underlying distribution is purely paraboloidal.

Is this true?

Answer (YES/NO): NO